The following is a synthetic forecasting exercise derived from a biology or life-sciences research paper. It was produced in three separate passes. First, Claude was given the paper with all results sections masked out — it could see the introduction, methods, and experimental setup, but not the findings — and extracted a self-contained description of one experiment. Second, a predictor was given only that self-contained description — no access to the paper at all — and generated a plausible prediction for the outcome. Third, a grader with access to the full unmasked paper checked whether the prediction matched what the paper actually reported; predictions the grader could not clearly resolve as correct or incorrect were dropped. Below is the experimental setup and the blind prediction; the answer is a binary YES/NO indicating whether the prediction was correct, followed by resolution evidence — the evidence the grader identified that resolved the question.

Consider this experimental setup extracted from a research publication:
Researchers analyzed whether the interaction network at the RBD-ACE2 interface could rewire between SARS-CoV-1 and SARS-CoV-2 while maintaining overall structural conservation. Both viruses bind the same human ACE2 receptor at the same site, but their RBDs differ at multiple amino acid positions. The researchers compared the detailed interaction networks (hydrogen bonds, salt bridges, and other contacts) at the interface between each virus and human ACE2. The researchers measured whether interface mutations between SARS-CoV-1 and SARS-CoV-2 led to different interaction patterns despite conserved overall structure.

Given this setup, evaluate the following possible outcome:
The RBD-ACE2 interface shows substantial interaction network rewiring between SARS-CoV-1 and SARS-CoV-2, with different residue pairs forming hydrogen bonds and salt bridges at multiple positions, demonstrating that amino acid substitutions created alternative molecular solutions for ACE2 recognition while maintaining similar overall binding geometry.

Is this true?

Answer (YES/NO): YES